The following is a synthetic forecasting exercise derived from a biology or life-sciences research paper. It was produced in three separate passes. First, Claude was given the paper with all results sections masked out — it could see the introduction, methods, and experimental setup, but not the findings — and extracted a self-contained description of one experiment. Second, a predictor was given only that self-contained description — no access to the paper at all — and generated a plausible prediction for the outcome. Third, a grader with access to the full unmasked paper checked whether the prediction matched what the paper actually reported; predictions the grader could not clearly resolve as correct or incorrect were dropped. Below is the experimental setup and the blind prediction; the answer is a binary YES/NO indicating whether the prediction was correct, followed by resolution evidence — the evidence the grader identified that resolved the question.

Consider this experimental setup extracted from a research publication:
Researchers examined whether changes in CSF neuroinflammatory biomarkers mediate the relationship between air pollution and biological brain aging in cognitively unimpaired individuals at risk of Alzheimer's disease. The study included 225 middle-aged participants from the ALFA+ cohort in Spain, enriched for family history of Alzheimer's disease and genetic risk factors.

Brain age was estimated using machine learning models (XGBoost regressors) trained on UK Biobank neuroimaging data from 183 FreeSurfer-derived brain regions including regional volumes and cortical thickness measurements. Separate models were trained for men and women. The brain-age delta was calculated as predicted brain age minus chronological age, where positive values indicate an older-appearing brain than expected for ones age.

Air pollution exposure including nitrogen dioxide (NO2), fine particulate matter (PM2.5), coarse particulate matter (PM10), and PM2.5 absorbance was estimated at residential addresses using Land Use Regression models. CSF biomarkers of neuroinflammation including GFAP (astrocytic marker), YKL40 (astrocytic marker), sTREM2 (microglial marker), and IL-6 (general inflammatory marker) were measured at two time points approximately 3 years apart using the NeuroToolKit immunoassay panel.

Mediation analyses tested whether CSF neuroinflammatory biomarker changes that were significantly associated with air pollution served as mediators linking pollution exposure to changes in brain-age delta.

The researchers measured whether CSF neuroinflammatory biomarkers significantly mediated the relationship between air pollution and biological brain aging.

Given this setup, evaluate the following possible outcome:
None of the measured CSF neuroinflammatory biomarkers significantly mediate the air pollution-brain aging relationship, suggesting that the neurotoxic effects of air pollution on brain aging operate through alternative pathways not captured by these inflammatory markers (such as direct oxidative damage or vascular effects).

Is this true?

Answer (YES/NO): NO